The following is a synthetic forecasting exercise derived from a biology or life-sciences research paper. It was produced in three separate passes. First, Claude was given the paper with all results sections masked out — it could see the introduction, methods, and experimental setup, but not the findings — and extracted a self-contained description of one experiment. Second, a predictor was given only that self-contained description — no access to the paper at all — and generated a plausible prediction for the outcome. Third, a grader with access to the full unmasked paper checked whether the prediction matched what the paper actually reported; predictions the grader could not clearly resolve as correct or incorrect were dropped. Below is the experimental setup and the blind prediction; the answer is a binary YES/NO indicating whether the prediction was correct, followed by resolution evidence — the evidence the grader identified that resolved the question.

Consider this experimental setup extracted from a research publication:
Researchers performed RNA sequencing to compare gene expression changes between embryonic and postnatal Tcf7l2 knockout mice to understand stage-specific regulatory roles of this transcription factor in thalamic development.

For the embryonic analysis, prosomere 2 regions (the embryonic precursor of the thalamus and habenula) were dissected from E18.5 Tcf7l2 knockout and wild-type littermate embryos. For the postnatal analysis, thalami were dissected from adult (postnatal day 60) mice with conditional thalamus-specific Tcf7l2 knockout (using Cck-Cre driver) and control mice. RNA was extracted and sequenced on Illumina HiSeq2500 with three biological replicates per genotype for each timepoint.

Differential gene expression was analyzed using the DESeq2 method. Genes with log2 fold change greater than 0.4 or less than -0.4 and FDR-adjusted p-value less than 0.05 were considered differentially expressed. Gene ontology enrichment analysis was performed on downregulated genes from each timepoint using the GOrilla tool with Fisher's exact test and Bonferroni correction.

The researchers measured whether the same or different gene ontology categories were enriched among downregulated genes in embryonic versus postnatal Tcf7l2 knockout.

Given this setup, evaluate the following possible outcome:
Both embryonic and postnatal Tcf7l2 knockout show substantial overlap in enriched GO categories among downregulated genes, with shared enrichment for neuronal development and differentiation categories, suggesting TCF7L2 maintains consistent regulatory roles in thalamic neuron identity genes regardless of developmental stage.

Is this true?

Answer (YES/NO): NO